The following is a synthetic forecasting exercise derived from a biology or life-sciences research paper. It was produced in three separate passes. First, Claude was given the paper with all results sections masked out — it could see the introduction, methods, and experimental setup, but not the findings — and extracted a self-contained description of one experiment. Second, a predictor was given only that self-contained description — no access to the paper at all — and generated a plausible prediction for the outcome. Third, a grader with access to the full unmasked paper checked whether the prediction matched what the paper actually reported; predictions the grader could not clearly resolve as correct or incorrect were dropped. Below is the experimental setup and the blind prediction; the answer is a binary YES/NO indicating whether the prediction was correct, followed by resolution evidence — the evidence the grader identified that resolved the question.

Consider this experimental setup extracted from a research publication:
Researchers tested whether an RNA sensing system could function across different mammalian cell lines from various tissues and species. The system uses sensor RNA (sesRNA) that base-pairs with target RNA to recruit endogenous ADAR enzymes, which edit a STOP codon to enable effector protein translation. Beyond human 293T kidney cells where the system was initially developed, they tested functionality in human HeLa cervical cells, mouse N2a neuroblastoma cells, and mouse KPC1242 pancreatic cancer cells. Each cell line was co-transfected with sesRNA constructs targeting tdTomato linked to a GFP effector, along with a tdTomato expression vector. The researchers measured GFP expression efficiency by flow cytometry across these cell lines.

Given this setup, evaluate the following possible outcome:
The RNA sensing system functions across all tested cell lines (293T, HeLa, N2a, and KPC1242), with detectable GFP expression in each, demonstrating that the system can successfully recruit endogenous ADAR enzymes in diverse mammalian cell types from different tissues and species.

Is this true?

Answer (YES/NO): YES